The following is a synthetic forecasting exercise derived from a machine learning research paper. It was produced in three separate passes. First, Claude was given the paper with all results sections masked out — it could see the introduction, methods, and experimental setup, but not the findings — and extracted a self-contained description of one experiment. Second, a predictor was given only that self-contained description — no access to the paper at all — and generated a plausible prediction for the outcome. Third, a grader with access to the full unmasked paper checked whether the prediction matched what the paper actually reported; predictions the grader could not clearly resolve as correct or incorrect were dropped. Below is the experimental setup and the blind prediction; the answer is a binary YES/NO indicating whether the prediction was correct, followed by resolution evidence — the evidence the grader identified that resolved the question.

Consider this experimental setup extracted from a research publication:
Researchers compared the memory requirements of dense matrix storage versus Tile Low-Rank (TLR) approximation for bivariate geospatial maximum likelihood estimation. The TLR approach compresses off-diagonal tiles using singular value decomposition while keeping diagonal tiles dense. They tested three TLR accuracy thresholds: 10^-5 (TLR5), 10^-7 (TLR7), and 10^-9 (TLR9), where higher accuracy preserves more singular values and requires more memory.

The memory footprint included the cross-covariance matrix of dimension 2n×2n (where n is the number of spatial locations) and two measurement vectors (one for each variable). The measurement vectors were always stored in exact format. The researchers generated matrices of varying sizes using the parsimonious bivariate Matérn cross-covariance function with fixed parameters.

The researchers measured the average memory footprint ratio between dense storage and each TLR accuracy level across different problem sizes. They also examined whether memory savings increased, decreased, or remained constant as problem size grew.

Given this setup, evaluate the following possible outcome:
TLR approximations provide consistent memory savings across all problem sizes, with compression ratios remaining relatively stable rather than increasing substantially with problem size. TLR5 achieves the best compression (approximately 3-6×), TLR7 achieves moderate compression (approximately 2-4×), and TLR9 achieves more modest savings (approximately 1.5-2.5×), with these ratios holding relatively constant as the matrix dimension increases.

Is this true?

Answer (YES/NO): NO